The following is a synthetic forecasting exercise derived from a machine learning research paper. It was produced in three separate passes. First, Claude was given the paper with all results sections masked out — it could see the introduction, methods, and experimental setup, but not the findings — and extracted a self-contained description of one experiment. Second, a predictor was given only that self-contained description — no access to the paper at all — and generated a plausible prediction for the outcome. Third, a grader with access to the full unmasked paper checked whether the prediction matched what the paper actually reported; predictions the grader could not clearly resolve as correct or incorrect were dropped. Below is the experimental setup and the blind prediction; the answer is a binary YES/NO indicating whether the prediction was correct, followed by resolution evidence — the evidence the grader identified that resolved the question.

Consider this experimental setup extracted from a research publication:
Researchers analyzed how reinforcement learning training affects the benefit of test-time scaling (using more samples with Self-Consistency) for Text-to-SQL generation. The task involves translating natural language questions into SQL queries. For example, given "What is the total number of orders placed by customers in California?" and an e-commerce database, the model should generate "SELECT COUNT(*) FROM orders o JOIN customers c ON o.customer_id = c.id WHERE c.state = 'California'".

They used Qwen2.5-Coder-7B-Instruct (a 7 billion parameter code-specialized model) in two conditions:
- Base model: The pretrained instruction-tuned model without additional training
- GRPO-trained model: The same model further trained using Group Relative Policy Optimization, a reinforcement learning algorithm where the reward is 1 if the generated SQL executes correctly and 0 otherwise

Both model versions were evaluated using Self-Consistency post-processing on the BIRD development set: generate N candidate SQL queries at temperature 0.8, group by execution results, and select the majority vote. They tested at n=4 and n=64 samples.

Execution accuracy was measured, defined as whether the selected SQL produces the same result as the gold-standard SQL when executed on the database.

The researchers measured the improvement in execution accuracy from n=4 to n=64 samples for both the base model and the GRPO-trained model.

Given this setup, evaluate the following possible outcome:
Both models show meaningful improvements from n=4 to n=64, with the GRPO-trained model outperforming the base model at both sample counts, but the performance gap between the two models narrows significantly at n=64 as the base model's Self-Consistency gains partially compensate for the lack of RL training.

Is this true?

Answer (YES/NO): YES